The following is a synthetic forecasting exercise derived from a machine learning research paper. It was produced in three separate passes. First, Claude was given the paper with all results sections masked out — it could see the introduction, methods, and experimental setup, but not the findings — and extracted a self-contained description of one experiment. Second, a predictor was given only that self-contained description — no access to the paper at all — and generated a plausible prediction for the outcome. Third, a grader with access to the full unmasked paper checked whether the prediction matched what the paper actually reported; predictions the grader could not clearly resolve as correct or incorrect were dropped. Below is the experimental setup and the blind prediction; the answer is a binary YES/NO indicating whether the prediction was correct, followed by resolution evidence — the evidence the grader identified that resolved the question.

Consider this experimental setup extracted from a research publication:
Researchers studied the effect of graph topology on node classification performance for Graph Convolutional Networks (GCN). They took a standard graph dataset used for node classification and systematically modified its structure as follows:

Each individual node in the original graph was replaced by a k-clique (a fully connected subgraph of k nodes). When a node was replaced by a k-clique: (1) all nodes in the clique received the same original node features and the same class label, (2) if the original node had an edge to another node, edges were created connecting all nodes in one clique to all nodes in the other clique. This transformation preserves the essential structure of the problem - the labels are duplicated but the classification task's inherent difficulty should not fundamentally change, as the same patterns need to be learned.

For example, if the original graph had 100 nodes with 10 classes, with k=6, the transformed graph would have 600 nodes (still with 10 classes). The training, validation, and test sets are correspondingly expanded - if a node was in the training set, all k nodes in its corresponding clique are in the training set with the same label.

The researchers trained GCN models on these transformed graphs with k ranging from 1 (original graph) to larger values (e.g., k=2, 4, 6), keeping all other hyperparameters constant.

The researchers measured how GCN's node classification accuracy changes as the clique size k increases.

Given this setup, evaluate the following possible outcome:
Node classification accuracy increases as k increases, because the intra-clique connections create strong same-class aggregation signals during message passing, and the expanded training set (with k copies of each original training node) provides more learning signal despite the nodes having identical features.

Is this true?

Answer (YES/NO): NO